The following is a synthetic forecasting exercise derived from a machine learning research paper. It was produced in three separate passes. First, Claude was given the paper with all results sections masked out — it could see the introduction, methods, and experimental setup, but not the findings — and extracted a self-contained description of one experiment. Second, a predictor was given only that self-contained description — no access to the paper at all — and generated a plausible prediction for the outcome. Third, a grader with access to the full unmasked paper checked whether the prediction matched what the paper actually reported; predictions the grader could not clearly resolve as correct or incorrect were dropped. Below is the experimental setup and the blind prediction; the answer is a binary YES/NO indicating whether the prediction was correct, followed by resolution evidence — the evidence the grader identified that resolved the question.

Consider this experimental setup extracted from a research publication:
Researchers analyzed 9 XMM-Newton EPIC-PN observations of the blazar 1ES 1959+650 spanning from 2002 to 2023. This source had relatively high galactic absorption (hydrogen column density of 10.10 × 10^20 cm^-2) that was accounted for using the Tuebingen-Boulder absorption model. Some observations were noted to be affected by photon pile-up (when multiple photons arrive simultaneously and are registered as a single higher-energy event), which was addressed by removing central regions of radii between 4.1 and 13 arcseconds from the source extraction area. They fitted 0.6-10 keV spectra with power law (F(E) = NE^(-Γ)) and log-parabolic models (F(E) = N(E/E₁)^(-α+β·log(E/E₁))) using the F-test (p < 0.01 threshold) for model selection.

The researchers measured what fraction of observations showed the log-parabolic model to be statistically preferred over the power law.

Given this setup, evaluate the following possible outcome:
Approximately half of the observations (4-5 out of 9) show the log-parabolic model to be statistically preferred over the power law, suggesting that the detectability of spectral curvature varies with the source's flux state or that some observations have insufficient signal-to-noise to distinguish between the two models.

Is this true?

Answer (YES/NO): NO